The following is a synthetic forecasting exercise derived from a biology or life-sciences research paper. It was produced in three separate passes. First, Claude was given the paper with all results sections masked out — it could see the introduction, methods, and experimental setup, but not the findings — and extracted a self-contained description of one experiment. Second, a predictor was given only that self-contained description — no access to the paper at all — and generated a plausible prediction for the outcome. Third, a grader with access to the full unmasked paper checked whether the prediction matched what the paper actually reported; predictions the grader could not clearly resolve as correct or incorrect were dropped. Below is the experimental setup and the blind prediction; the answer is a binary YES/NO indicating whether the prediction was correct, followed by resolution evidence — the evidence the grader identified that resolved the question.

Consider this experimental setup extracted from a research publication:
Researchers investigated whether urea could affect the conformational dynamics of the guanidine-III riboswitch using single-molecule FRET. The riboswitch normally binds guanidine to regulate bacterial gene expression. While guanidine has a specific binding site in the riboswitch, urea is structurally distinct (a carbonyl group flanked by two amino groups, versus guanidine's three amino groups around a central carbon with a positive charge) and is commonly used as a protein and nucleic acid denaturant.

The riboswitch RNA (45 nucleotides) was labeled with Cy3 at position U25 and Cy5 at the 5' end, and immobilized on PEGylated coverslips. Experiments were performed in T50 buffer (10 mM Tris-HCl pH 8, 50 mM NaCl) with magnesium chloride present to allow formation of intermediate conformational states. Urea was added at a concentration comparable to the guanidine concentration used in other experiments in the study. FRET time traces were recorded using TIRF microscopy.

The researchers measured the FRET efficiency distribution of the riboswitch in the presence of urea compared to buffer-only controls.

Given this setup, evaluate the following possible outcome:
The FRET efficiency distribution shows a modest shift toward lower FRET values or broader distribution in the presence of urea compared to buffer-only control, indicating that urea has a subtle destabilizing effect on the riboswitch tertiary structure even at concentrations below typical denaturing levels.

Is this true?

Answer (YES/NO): NO